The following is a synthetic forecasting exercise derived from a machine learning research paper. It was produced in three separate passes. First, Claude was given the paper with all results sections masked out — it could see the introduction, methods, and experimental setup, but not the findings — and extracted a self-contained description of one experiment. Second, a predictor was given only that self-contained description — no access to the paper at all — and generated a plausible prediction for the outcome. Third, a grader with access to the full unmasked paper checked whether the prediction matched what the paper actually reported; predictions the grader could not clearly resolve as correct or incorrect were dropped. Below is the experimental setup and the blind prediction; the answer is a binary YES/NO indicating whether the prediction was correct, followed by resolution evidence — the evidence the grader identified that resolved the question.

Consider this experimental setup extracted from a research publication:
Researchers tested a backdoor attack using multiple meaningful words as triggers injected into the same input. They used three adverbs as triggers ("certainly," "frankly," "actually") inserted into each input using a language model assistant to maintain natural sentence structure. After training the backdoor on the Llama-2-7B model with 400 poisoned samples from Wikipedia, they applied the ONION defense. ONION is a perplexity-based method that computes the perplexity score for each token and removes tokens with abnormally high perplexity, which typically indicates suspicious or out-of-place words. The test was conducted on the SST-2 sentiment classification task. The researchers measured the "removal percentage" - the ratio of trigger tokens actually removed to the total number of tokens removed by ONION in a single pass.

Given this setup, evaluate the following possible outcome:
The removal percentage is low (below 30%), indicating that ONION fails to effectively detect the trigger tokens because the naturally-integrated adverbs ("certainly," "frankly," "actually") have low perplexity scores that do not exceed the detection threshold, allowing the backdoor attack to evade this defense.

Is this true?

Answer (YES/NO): YES